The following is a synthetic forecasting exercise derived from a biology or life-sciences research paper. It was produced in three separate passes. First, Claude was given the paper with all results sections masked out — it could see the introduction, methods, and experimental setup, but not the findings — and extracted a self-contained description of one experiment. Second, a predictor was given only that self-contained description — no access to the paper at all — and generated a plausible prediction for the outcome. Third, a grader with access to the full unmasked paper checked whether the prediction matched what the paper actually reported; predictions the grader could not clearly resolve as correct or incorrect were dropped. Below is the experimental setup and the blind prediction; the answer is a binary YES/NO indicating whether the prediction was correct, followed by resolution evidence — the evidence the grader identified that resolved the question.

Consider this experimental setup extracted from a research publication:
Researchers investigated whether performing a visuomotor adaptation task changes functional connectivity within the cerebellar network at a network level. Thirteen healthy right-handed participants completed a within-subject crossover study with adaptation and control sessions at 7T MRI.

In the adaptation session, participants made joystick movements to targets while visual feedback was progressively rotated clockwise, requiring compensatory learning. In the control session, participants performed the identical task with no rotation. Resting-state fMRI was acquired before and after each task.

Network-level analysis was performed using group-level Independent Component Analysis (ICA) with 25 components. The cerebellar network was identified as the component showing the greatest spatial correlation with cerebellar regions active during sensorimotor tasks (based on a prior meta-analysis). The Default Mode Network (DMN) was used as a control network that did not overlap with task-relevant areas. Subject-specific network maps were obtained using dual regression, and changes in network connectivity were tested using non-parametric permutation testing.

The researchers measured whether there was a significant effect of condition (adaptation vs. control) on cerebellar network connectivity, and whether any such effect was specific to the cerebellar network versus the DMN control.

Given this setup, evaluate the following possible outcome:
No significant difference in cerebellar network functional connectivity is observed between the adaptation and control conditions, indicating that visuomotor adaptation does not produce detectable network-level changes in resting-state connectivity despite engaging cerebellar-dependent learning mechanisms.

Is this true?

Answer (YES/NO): NO